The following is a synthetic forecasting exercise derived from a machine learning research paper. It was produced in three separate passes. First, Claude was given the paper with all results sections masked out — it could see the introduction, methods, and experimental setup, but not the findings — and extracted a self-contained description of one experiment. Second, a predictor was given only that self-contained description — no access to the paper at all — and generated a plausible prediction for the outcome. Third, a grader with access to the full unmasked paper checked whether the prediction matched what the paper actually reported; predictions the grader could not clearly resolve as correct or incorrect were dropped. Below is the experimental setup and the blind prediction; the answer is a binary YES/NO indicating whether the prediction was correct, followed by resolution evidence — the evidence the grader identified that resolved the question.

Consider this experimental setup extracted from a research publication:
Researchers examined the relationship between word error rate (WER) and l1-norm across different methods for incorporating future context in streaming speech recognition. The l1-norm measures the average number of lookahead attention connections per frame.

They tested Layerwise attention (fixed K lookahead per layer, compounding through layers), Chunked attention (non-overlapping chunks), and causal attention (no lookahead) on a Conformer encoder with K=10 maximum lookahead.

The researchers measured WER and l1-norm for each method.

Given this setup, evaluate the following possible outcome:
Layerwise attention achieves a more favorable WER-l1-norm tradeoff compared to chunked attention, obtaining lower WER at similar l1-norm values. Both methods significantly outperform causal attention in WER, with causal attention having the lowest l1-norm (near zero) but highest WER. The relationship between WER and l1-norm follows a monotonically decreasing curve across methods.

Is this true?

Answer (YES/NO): NO